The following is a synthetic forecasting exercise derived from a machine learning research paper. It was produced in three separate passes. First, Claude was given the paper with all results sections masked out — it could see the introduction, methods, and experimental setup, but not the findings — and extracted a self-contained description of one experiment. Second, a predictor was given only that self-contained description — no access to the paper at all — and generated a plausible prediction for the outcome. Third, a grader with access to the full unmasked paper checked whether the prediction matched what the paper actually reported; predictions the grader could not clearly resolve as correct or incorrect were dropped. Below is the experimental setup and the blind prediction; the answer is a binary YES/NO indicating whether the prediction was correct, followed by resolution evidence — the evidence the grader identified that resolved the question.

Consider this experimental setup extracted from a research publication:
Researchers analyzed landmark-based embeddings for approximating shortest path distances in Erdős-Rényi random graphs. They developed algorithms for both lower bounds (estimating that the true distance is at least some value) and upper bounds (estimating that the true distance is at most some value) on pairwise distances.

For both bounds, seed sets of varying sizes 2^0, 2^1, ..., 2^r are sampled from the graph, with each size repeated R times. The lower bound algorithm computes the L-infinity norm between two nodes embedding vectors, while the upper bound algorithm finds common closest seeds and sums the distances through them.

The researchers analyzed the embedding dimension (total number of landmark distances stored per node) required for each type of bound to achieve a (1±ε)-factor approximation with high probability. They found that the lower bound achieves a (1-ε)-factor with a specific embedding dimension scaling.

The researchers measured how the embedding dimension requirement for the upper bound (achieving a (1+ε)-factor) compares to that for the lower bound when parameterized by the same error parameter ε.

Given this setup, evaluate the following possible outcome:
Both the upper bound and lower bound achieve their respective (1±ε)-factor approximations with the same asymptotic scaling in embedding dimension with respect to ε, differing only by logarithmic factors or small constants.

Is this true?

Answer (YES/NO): NO